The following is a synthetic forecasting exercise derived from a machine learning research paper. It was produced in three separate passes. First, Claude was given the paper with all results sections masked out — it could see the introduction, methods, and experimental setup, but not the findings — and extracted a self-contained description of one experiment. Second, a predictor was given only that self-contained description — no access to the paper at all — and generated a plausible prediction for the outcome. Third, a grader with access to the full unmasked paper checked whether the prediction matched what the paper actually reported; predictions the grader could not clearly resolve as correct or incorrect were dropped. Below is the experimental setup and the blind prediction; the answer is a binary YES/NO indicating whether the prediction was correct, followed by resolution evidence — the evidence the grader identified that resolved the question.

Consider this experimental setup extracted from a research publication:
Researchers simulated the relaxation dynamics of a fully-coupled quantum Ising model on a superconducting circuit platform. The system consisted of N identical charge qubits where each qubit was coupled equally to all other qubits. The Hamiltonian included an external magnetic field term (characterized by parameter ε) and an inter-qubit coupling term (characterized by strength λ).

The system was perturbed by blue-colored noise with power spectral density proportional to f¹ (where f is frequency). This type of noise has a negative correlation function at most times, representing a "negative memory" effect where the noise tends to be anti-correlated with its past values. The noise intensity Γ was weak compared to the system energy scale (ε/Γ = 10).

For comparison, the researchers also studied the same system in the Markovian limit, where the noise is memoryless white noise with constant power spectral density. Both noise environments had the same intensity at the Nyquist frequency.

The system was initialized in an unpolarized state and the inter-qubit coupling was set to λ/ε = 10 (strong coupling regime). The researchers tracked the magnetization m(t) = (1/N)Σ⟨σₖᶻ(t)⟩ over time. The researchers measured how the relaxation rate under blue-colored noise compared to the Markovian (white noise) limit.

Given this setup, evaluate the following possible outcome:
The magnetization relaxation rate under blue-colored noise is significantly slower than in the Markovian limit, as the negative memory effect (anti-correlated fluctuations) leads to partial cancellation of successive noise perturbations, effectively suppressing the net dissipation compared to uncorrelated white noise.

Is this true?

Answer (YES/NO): YES